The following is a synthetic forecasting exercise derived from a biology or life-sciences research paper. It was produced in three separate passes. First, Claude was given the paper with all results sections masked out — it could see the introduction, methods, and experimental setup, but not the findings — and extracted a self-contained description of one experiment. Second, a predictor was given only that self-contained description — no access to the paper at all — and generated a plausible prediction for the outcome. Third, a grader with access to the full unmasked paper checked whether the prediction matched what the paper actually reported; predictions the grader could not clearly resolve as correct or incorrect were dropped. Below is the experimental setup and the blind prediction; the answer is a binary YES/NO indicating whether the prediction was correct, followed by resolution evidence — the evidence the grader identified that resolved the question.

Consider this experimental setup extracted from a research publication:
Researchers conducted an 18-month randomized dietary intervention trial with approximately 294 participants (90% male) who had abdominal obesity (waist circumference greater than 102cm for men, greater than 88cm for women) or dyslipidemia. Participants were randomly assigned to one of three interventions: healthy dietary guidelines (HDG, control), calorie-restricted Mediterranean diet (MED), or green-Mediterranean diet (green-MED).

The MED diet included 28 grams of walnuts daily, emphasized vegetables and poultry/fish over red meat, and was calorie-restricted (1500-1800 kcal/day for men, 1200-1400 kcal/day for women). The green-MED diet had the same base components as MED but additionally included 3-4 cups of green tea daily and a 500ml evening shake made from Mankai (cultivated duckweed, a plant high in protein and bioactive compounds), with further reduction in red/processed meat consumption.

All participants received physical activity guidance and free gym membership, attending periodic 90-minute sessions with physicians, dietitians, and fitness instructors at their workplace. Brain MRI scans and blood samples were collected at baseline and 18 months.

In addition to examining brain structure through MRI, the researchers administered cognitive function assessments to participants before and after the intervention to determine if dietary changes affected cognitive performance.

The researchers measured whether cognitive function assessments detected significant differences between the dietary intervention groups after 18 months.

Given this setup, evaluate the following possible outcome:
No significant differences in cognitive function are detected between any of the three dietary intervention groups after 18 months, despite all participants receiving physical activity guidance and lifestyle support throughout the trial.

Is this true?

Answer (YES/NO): YES